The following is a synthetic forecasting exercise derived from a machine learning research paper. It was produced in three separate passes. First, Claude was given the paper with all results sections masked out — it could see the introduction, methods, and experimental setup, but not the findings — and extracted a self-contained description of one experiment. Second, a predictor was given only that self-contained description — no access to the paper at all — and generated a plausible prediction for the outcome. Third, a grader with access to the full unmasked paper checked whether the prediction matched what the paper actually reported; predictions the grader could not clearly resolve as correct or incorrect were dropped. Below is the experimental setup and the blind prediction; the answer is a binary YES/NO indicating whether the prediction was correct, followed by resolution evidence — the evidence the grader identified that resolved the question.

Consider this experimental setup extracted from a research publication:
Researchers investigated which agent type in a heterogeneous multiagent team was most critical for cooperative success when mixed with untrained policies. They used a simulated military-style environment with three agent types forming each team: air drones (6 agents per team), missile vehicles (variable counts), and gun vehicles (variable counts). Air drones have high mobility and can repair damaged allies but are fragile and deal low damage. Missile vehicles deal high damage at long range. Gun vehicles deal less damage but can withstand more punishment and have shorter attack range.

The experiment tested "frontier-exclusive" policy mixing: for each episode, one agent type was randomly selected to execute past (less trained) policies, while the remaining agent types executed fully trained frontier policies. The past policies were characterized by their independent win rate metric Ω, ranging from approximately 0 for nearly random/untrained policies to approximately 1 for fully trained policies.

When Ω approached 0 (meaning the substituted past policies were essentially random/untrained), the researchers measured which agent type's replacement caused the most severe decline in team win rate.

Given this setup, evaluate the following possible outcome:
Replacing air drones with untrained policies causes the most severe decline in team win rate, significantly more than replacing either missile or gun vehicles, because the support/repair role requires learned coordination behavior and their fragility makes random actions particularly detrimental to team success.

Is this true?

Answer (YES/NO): YES